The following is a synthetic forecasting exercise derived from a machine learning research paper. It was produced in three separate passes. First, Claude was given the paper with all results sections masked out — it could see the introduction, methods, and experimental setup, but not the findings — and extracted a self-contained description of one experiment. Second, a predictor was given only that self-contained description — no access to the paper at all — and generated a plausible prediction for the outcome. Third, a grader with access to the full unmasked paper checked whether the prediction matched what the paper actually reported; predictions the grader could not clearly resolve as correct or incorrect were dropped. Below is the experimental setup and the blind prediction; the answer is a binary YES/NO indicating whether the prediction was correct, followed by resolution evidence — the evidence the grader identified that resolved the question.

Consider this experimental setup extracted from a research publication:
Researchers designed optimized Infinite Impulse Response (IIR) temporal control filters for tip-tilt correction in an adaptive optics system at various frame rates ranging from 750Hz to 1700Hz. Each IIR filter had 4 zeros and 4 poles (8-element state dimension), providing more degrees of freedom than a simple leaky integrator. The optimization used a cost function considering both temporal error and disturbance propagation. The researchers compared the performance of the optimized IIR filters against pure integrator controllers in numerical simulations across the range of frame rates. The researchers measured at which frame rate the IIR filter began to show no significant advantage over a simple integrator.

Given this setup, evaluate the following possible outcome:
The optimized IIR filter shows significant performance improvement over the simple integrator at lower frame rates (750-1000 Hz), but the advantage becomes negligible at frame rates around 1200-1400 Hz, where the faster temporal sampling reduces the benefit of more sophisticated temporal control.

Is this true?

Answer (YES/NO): NO